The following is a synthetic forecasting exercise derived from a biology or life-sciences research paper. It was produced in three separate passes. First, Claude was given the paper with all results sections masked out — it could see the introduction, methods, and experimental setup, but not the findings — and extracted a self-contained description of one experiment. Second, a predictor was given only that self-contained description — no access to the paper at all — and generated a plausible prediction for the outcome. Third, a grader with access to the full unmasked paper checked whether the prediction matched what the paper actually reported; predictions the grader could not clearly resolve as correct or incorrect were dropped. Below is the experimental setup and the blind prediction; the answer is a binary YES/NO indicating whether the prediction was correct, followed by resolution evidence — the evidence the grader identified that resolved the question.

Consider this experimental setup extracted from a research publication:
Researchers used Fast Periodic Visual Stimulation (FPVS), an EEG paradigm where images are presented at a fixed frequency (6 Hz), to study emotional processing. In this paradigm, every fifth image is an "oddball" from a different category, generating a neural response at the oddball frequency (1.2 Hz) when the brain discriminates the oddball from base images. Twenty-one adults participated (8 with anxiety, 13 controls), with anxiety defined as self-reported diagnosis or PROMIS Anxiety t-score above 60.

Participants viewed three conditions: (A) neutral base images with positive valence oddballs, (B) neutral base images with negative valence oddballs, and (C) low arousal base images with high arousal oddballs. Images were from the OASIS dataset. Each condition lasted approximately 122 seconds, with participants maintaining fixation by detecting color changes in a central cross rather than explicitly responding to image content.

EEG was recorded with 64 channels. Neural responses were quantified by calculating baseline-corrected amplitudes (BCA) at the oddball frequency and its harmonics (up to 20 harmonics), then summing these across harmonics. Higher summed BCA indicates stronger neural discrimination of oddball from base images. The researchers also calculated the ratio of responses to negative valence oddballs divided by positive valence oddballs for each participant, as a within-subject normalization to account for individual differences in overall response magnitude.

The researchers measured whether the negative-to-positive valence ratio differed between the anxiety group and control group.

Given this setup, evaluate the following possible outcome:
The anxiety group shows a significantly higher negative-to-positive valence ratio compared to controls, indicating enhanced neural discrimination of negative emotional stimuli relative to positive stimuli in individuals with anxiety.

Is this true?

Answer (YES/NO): NO